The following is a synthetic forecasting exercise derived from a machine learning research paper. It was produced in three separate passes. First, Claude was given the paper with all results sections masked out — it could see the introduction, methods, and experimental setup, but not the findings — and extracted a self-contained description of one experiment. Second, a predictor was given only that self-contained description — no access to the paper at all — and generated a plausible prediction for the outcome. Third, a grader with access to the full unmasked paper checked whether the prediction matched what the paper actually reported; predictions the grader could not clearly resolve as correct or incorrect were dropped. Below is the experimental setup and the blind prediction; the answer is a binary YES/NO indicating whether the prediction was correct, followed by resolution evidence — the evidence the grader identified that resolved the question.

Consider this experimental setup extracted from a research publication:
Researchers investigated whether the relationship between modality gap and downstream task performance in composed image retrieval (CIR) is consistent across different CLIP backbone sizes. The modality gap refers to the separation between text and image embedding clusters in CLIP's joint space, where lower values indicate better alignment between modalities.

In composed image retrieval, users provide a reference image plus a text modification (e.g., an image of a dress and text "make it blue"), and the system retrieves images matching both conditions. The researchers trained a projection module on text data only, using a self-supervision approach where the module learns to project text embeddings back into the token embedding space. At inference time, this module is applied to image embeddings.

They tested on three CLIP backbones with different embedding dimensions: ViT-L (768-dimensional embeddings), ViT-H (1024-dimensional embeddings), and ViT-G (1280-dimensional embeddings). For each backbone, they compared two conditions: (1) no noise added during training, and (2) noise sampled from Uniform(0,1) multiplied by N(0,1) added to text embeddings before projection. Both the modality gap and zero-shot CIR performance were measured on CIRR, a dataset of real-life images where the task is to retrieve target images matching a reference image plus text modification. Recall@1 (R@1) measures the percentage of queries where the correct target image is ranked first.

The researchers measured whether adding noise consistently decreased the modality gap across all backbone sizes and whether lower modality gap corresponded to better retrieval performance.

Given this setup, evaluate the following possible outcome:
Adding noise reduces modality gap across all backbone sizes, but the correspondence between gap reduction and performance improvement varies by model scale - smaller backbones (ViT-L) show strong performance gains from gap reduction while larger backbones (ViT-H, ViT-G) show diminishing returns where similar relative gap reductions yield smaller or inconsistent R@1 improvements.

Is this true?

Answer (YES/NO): NO